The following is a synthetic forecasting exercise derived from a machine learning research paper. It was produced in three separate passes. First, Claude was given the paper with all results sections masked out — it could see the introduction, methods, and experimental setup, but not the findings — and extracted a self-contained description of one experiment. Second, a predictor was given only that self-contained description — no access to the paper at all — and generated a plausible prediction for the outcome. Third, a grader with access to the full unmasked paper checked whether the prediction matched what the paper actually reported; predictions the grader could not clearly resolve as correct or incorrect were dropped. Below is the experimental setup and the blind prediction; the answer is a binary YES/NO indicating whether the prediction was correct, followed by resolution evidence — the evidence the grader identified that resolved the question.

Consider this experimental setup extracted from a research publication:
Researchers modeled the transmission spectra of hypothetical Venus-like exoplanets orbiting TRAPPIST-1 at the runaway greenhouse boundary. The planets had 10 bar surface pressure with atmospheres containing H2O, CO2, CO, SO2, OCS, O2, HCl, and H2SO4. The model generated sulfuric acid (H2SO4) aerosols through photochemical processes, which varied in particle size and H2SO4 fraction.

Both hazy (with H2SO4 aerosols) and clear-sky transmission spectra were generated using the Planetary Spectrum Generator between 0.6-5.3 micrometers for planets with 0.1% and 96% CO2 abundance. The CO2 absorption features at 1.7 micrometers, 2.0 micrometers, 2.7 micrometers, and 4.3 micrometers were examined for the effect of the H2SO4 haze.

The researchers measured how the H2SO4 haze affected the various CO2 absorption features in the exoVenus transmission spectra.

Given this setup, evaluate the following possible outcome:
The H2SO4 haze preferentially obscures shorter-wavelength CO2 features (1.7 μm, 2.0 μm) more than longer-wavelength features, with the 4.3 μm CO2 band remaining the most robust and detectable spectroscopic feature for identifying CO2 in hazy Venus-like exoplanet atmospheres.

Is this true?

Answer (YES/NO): YES